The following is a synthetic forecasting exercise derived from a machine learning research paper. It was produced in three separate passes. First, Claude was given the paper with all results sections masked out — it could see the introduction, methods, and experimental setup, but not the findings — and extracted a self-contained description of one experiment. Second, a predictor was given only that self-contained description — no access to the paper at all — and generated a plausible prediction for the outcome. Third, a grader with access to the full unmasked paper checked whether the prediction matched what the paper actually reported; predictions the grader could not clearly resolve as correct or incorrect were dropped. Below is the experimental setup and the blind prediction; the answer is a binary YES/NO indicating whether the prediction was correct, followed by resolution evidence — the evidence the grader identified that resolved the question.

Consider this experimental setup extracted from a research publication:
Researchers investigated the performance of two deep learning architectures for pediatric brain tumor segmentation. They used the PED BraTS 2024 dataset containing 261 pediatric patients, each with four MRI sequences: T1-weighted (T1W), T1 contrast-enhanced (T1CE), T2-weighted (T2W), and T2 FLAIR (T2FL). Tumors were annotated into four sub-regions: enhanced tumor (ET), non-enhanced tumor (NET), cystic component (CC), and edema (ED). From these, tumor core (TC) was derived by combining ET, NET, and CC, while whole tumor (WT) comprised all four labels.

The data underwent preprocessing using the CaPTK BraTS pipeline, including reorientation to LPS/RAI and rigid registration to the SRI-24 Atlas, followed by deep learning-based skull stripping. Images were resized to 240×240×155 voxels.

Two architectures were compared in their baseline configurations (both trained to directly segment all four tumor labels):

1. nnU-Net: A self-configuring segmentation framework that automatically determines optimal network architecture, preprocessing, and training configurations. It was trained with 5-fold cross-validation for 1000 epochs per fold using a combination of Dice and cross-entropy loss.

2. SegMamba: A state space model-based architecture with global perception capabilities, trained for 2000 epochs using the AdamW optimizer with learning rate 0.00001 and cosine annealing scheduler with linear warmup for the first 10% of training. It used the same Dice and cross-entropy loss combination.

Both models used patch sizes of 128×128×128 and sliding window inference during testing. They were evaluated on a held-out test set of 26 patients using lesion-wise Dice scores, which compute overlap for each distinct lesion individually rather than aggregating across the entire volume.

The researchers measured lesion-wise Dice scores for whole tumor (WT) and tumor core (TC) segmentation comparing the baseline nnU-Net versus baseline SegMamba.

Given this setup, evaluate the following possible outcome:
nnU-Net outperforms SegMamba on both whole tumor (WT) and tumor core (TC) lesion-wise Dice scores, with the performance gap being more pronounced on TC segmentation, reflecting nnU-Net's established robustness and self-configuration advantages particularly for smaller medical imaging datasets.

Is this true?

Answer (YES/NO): NO